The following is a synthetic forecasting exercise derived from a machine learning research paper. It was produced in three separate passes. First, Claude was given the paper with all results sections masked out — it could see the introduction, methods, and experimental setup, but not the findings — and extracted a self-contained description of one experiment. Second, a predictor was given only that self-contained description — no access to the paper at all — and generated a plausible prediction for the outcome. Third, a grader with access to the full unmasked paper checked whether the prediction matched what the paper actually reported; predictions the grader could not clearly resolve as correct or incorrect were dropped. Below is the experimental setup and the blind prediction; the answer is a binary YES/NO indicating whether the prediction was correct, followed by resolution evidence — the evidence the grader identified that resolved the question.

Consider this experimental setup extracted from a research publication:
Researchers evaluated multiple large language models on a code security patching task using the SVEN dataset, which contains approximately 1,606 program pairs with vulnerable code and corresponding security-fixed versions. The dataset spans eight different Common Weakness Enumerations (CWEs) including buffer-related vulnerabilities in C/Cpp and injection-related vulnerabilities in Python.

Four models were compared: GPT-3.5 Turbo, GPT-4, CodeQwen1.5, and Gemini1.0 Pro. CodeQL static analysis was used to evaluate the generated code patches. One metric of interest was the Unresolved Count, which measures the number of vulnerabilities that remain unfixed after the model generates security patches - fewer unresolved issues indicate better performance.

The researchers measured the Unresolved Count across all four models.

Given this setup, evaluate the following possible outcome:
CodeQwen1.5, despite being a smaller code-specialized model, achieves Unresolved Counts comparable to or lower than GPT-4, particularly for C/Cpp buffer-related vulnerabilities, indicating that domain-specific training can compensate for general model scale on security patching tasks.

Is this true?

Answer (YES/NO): NO